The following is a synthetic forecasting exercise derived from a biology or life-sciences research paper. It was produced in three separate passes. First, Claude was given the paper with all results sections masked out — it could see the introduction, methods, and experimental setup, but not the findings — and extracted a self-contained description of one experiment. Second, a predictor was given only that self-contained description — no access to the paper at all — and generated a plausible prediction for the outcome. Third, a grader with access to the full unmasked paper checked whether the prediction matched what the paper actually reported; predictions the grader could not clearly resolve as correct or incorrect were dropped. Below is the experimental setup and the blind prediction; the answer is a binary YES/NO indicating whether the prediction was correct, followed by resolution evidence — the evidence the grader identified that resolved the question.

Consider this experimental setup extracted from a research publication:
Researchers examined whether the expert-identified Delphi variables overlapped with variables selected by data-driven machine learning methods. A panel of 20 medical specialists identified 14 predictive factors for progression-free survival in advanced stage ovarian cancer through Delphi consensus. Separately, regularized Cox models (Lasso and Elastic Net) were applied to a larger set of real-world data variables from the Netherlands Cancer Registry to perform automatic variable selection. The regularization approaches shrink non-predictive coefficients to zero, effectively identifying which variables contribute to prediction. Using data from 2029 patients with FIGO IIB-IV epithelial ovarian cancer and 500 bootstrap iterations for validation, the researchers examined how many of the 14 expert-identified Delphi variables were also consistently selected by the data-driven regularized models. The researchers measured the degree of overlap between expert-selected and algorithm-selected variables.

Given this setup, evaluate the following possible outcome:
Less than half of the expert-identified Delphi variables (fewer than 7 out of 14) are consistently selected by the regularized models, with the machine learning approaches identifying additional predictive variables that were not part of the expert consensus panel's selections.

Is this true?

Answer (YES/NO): YES